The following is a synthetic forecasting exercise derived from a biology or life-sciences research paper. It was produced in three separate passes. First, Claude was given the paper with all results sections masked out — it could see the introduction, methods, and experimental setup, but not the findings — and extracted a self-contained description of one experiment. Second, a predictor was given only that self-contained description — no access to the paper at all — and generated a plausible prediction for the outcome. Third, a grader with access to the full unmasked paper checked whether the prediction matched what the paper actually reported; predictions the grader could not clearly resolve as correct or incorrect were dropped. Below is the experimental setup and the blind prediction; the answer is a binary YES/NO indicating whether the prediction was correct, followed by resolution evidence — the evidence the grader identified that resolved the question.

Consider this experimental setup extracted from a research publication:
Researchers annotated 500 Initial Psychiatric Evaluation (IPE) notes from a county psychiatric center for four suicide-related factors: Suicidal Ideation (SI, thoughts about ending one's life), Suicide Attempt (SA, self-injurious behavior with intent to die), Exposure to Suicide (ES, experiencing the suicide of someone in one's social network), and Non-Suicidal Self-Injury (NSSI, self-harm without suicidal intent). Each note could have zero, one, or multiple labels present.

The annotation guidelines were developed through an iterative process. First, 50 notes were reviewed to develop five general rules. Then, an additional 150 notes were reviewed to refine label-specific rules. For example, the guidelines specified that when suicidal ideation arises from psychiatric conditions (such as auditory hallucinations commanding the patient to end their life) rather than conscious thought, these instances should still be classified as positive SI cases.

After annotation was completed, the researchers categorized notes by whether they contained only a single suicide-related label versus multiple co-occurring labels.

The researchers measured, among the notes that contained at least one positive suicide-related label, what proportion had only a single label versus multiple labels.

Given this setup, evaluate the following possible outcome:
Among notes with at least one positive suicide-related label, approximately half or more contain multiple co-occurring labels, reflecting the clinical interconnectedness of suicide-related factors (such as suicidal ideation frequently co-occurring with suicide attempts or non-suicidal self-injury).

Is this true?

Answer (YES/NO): YES